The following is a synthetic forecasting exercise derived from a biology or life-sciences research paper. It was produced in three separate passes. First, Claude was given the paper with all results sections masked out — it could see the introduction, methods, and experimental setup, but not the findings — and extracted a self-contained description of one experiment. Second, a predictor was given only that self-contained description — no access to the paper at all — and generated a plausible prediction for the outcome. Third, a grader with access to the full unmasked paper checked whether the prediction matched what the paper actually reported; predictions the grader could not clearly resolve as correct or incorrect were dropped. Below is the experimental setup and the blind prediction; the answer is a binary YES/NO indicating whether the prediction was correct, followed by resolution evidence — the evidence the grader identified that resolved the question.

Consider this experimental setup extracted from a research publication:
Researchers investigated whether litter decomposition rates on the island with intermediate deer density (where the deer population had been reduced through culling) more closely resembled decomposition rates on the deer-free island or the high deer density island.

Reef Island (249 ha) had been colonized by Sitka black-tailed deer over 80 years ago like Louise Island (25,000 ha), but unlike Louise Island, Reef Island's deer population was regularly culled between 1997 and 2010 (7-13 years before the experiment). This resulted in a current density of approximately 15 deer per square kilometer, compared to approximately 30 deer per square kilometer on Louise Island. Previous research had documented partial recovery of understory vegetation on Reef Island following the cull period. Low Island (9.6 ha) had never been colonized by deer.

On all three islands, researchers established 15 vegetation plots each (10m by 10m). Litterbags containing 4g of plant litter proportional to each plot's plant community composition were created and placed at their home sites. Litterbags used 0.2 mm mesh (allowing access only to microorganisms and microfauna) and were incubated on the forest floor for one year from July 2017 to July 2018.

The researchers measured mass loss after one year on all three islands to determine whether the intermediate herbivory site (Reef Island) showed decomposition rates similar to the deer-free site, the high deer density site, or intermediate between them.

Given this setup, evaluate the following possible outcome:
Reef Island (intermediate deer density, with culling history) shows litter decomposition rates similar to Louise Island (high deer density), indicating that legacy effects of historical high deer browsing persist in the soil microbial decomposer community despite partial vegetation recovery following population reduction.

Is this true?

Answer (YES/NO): NO